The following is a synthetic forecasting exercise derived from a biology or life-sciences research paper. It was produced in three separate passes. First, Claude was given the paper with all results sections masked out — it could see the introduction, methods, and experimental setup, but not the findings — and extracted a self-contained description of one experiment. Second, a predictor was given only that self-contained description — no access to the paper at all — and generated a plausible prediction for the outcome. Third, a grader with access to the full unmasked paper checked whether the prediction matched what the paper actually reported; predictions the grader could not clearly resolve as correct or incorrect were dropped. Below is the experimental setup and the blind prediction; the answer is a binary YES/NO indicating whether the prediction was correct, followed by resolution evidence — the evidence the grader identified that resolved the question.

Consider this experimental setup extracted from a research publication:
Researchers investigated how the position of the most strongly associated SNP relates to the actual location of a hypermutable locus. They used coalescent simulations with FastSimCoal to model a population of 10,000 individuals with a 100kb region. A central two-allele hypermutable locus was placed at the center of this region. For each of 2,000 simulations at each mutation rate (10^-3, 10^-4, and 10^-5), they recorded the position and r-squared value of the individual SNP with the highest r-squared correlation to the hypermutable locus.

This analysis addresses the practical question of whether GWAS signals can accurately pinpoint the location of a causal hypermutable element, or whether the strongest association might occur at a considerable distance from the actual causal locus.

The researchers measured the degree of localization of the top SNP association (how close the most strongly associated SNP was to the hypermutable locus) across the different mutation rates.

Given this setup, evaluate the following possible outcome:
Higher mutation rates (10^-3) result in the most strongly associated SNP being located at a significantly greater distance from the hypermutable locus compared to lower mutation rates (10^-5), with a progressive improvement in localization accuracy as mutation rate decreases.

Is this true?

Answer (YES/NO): YES